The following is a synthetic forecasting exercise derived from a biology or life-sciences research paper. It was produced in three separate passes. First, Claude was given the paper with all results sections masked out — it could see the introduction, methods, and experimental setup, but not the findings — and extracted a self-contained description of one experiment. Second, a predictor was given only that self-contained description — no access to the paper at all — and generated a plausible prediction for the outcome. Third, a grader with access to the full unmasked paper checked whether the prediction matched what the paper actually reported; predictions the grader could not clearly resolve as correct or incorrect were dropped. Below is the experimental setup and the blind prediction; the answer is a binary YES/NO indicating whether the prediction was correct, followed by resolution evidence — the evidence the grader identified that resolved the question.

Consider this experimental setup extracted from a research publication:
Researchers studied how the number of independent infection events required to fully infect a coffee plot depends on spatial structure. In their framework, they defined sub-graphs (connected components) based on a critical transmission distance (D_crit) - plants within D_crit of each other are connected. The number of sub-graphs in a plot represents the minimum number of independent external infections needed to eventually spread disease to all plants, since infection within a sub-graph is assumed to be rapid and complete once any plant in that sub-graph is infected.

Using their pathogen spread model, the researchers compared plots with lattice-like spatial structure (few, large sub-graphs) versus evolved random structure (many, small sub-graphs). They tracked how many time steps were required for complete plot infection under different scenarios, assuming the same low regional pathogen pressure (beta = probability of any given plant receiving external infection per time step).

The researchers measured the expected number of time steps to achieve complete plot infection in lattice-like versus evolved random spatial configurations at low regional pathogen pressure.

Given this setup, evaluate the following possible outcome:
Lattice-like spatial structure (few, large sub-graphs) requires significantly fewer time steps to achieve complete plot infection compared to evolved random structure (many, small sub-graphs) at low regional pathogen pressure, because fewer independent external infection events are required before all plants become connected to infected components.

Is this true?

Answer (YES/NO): NO